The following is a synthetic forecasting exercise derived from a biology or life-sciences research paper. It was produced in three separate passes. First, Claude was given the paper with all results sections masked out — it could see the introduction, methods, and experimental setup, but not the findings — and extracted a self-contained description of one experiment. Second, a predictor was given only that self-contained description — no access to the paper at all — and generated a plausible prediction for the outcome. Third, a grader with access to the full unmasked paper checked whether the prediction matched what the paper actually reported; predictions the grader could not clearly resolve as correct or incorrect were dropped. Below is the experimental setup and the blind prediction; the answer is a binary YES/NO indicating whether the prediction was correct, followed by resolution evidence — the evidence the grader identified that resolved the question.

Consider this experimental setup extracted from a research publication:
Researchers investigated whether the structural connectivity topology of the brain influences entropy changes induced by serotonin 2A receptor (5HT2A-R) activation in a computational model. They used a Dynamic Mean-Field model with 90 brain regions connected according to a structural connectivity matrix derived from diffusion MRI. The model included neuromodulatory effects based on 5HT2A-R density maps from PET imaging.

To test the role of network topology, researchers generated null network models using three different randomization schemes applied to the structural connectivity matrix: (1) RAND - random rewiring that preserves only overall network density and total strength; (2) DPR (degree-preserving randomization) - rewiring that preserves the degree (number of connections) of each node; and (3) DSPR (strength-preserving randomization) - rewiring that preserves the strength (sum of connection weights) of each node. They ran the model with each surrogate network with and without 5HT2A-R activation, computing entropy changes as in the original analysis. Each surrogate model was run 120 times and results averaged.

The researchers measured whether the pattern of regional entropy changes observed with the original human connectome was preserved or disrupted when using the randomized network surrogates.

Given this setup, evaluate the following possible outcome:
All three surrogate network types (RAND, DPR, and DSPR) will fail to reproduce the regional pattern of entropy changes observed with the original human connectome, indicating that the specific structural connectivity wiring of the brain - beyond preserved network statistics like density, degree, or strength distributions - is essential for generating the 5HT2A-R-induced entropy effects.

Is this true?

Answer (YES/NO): NO